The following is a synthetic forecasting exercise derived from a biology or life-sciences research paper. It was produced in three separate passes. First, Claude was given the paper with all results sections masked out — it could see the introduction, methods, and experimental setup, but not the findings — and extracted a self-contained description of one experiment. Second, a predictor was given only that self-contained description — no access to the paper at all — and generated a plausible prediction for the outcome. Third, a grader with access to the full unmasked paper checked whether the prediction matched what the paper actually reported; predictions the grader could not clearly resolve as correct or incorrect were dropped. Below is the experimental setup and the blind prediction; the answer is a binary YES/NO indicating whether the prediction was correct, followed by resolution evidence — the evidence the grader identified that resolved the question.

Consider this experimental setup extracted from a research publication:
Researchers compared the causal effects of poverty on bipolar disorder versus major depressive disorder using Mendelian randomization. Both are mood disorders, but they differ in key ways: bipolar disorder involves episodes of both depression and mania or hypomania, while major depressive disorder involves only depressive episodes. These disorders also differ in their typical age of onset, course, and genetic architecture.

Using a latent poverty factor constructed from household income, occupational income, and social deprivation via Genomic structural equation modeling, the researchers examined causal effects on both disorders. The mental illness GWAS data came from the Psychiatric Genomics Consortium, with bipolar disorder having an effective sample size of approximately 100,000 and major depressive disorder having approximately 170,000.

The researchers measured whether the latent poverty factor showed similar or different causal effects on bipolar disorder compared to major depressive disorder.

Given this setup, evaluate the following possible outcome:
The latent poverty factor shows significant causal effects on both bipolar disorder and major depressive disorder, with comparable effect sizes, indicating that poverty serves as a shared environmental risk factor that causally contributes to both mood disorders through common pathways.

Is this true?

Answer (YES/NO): NO